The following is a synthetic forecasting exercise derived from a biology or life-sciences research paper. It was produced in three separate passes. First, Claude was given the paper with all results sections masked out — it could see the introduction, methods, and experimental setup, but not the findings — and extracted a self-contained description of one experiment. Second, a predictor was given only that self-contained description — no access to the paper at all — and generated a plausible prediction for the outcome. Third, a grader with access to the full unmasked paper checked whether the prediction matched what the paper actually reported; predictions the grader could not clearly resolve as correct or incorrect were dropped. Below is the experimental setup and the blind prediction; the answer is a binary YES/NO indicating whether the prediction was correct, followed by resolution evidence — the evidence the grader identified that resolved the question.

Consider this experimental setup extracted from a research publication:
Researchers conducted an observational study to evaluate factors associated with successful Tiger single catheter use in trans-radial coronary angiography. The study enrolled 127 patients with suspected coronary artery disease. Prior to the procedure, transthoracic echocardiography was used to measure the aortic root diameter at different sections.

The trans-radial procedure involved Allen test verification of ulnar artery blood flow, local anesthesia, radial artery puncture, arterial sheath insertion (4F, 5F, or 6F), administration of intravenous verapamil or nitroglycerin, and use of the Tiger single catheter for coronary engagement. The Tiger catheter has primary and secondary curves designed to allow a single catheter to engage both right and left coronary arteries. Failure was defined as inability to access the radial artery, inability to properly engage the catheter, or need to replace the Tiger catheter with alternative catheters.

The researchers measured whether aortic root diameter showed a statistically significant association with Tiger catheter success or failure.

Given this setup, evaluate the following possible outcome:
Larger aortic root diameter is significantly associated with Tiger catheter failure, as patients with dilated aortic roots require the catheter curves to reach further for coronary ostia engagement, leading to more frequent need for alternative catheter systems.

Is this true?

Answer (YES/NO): NO